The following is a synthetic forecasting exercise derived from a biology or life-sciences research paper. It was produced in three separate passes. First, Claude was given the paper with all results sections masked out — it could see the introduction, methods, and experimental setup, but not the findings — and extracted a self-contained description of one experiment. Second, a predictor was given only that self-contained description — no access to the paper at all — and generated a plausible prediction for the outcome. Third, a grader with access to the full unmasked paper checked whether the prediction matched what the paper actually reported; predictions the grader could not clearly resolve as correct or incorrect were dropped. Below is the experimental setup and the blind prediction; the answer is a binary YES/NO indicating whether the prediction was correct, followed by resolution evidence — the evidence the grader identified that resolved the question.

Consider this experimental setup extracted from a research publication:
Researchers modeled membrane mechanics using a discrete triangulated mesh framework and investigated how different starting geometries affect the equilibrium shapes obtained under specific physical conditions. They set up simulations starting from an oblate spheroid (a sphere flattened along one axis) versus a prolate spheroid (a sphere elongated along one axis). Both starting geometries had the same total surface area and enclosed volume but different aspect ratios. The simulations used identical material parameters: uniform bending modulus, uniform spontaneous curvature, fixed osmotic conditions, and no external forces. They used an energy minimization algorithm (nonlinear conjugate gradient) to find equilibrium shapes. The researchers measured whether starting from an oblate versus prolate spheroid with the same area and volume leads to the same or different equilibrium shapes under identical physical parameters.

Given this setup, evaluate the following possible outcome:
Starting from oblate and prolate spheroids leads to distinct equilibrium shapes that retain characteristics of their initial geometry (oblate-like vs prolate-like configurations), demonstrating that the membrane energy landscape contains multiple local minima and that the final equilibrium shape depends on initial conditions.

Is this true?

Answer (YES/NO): YES